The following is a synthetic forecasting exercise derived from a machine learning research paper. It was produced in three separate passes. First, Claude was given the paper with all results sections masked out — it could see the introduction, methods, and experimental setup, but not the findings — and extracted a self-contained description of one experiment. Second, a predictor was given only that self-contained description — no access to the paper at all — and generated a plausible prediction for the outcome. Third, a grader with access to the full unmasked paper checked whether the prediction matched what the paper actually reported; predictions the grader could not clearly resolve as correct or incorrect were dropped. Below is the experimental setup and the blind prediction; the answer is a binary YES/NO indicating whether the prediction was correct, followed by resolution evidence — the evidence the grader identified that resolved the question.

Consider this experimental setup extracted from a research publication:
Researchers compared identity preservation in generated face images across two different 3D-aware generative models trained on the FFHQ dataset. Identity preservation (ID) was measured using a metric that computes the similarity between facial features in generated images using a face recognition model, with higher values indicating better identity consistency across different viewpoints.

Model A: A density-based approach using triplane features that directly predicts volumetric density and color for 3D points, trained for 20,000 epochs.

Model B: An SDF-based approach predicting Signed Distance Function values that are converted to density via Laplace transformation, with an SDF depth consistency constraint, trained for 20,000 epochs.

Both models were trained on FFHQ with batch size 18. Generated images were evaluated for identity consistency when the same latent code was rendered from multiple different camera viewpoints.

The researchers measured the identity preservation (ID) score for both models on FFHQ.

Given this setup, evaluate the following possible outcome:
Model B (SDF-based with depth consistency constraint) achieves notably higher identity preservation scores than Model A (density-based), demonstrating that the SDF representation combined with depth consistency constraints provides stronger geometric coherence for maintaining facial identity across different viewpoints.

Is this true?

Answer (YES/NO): NO